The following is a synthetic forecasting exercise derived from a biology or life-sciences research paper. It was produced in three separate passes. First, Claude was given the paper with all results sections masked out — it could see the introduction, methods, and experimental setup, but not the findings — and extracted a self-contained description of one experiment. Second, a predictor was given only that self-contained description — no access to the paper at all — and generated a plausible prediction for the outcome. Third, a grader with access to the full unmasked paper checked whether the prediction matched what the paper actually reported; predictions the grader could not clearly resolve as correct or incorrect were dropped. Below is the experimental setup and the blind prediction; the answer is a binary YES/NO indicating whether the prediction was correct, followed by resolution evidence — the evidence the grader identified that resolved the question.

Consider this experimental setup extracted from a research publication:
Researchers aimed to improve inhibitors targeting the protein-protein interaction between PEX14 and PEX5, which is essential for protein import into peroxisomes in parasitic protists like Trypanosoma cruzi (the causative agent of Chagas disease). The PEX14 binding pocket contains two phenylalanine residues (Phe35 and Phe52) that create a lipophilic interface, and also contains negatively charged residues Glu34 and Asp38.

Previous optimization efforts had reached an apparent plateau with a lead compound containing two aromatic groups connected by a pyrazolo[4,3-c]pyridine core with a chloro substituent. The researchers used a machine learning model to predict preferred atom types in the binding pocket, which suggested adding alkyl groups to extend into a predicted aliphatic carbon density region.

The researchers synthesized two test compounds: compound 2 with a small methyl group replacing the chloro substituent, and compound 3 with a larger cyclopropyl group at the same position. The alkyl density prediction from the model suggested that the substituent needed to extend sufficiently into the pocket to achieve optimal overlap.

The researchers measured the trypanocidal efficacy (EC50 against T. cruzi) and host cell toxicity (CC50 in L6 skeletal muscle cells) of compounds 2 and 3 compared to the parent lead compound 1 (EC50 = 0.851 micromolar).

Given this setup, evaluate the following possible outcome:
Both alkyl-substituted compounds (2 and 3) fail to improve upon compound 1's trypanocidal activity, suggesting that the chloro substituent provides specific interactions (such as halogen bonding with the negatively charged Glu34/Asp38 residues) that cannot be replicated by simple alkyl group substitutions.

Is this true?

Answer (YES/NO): NO